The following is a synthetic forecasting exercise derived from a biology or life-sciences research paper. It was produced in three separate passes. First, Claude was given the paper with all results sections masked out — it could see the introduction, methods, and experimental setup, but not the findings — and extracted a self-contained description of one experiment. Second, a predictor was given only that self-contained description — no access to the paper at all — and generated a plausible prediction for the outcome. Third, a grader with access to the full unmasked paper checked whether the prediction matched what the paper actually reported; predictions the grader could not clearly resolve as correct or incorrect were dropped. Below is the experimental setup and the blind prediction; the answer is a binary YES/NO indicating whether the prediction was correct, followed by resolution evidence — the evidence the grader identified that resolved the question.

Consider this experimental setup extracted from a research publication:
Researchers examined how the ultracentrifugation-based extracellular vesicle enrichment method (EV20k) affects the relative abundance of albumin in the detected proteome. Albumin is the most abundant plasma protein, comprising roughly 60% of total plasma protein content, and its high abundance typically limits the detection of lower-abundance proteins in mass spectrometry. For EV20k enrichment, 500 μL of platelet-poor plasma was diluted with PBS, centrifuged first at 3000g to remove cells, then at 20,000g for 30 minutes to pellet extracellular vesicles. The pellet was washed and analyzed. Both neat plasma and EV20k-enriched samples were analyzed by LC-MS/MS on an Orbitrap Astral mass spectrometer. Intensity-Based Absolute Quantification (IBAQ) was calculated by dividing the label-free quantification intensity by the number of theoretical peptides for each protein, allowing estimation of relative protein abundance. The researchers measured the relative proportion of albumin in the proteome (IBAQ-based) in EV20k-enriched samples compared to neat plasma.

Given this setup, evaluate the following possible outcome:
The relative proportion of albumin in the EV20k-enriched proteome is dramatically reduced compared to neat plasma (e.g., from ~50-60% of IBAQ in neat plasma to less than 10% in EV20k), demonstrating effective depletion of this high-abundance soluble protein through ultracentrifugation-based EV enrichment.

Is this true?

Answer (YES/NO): NO